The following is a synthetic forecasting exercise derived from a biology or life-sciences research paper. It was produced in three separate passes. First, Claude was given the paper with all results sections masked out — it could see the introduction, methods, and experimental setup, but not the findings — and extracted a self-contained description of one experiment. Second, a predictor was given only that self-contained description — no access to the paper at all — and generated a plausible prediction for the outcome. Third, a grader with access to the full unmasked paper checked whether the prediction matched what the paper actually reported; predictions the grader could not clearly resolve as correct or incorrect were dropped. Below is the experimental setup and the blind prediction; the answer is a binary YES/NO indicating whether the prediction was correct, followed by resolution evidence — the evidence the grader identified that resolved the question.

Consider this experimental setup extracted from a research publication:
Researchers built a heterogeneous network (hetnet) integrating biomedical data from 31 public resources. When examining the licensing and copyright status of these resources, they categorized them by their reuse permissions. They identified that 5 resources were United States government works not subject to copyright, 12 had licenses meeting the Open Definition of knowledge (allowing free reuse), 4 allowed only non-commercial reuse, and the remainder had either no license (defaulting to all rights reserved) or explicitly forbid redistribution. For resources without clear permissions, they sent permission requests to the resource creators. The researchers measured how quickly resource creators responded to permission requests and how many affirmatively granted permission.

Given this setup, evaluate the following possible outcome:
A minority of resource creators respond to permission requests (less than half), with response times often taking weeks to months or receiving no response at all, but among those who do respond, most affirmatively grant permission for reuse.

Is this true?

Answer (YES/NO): NO